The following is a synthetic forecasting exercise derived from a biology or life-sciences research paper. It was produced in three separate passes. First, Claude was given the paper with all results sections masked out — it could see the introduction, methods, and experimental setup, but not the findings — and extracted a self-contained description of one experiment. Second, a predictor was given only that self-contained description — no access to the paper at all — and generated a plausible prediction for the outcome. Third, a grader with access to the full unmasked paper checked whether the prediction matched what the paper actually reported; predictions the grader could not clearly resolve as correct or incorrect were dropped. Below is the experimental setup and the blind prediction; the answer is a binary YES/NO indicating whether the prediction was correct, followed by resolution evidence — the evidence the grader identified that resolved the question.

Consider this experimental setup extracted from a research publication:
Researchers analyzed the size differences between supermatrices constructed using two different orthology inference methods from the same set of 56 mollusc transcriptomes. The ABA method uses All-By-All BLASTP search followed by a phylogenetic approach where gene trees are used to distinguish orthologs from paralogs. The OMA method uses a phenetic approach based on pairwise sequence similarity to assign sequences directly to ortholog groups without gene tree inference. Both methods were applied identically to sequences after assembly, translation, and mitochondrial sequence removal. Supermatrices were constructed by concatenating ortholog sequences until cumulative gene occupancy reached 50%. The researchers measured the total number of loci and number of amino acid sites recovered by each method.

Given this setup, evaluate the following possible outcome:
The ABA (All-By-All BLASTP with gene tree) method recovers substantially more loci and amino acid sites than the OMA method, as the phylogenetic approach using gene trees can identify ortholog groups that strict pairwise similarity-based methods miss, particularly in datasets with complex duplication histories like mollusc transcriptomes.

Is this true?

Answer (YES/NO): NO